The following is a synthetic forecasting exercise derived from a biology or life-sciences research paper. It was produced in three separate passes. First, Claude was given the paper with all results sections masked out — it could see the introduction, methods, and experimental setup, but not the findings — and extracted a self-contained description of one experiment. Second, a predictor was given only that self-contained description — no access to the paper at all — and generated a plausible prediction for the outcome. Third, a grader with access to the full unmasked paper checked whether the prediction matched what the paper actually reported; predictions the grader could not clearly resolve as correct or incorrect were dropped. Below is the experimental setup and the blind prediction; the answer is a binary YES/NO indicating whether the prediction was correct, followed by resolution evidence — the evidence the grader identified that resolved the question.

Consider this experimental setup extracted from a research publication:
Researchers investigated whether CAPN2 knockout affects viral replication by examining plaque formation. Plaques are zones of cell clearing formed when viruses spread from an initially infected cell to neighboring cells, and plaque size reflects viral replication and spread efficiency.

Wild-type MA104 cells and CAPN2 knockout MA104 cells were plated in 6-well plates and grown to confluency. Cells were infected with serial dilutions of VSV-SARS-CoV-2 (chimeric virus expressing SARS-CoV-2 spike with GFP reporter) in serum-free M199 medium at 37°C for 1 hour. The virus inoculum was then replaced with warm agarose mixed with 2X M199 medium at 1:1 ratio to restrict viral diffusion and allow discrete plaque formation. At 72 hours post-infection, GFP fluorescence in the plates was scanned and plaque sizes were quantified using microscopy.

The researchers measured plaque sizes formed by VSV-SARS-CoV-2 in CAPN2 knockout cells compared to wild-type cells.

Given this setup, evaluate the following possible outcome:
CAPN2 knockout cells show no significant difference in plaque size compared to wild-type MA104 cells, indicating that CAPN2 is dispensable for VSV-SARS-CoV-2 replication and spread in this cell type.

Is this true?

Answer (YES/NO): NO